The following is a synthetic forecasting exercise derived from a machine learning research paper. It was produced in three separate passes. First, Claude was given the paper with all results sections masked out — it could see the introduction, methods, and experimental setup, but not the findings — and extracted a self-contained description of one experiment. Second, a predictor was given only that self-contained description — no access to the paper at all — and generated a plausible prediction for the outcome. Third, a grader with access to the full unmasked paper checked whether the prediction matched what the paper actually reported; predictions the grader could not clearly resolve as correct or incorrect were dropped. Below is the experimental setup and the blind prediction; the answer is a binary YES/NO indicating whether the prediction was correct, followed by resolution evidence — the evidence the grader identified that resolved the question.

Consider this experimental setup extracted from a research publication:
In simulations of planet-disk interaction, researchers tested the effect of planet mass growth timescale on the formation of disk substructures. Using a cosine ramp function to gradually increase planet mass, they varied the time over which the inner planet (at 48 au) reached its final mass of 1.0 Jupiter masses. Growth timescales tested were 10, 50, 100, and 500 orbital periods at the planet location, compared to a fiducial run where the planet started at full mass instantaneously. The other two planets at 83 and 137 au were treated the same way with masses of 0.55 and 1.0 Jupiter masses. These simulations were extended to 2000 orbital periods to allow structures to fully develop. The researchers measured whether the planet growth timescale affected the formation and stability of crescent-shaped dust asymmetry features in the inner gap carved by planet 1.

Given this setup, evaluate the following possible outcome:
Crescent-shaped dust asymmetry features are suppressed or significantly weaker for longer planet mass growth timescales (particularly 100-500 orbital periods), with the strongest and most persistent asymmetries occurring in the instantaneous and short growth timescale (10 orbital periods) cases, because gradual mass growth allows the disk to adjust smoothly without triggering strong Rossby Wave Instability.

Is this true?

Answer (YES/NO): NO